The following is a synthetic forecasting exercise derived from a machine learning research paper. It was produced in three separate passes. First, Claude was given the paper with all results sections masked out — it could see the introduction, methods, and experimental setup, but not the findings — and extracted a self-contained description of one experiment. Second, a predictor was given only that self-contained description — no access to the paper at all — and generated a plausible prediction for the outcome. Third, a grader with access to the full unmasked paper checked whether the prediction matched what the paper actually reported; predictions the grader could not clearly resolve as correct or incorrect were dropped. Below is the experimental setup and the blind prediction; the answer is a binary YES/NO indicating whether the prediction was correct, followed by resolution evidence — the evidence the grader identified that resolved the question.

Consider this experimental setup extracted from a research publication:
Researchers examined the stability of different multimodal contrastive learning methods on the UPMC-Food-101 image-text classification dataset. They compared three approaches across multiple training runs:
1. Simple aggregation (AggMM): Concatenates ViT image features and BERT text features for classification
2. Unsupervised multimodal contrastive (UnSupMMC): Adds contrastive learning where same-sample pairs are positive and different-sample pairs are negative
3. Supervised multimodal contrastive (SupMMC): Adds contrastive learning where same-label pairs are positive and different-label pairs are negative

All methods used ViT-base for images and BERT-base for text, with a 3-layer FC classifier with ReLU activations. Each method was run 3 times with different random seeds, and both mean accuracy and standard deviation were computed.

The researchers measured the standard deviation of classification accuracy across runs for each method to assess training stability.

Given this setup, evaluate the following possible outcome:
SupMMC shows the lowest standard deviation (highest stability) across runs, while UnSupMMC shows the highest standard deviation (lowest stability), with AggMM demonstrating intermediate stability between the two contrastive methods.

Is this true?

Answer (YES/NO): NO